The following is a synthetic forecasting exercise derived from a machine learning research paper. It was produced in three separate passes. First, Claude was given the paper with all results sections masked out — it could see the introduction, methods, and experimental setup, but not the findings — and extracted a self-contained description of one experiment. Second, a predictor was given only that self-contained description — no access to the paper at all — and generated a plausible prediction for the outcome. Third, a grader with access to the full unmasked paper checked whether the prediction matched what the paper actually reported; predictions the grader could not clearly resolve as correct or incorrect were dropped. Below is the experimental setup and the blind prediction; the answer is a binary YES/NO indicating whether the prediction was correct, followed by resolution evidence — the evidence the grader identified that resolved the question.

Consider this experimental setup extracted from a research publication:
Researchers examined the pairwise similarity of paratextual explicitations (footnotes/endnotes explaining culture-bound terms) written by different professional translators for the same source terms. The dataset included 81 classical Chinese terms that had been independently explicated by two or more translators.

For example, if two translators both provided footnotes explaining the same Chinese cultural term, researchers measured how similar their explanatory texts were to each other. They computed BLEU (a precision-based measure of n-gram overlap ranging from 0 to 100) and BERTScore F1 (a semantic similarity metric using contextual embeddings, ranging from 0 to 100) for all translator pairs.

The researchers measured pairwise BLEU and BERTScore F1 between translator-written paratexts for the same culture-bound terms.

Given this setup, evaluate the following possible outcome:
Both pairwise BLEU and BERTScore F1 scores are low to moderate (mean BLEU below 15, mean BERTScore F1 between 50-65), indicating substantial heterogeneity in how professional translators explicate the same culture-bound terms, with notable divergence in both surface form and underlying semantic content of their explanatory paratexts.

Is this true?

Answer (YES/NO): NO